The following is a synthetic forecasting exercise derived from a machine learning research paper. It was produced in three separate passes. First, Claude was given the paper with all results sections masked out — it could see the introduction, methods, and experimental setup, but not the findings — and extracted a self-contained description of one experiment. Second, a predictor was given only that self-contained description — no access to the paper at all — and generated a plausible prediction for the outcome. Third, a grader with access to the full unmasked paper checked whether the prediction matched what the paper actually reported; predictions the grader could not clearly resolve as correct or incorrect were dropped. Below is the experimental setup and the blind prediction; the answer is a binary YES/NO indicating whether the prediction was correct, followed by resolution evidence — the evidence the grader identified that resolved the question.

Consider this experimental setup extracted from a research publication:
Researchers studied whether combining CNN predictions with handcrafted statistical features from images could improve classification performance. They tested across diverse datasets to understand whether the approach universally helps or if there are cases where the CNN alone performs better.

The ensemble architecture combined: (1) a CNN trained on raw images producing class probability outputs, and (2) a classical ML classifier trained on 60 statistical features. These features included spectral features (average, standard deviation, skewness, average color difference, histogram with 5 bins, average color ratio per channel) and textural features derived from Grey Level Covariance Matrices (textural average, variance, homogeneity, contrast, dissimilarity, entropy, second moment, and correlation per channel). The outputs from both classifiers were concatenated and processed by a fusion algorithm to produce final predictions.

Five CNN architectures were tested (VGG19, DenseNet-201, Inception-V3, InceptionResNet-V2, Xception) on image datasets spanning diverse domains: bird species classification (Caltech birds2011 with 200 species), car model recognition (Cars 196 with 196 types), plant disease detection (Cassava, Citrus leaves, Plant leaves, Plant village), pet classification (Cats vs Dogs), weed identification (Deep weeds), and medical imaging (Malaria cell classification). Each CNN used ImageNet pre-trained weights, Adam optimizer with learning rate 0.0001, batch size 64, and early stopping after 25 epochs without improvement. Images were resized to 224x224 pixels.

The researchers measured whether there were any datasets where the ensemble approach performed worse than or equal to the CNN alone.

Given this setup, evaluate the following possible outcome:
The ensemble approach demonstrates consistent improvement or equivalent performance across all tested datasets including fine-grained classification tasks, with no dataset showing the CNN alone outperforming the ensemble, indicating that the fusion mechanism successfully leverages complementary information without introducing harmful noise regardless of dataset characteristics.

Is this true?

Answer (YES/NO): YES